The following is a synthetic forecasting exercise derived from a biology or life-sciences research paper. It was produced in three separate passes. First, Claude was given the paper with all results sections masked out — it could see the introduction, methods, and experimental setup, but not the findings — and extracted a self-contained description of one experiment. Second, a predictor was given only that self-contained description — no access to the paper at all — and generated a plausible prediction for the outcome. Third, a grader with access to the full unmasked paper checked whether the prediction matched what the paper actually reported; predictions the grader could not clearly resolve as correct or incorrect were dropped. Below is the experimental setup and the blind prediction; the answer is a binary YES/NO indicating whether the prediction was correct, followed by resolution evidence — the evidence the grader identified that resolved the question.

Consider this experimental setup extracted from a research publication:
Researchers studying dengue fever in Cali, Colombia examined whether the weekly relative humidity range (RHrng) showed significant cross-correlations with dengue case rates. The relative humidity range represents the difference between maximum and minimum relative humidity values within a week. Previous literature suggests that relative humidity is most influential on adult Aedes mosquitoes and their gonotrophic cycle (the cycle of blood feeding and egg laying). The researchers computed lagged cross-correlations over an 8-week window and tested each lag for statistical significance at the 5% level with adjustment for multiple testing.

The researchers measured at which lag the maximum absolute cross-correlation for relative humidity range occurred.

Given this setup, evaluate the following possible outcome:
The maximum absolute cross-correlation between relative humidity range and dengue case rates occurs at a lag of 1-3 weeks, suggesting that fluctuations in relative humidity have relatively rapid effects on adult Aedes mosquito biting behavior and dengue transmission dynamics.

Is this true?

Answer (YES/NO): NO